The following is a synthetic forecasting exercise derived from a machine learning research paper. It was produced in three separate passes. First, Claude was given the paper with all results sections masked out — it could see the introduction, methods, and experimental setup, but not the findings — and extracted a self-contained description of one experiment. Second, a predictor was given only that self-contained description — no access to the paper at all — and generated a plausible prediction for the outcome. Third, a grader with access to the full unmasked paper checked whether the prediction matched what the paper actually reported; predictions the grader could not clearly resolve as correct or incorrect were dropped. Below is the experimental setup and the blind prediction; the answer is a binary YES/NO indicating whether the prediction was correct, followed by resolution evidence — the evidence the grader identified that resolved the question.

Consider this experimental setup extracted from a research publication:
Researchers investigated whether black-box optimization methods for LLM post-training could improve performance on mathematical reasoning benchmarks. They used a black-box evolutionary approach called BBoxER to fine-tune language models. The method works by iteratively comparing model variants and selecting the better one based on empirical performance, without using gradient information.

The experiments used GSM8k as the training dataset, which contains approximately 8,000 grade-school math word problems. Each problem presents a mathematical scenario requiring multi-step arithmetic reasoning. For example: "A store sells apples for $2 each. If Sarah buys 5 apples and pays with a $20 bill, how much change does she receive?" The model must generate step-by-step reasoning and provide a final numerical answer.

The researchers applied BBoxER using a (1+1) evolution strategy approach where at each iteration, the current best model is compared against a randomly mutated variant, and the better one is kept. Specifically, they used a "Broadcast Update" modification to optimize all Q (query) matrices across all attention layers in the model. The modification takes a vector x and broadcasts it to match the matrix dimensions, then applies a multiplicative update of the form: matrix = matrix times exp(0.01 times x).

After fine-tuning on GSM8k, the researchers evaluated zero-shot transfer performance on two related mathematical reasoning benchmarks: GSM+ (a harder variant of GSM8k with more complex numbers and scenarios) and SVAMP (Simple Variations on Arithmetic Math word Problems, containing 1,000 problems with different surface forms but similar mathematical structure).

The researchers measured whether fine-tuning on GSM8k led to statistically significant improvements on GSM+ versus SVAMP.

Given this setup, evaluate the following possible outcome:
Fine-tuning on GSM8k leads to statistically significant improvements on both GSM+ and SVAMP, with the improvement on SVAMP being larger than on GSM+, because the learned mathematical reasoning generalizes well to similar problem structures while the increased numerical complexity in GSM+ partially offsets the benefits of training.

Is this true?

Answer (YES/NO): NO